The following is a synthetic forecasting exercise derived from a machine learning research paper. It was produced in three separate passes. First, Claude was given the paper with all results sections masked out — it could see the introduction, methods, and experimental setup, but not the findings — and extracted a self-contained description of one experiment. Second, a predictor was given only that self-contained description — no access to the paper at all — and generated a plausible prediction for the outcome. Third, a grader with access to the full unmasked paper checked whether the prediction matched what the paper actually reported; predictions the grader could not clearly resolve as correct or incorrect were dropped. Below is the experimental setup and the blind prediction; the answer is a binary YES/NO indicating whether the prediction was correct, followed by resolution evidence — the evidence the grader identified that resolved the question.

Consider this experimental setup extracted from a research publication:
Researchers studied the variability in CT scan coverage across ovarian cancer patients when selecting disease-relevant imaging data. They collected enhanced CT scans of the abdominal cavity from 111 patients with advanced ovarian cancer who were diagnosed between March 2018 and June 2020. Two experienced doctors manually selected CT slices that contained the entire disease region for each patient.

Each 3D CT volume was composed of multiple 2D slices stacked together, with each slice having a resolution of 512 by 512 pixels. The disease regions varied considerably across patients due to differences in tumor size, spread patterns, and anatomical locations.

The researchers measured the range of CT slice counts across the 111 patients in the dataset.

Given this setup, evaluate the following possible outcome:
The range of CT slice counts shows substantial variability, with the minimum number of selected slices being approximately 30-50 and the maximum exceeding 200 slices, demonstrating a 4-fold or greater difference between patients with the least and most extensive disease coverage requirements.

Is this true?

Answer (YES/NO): NO